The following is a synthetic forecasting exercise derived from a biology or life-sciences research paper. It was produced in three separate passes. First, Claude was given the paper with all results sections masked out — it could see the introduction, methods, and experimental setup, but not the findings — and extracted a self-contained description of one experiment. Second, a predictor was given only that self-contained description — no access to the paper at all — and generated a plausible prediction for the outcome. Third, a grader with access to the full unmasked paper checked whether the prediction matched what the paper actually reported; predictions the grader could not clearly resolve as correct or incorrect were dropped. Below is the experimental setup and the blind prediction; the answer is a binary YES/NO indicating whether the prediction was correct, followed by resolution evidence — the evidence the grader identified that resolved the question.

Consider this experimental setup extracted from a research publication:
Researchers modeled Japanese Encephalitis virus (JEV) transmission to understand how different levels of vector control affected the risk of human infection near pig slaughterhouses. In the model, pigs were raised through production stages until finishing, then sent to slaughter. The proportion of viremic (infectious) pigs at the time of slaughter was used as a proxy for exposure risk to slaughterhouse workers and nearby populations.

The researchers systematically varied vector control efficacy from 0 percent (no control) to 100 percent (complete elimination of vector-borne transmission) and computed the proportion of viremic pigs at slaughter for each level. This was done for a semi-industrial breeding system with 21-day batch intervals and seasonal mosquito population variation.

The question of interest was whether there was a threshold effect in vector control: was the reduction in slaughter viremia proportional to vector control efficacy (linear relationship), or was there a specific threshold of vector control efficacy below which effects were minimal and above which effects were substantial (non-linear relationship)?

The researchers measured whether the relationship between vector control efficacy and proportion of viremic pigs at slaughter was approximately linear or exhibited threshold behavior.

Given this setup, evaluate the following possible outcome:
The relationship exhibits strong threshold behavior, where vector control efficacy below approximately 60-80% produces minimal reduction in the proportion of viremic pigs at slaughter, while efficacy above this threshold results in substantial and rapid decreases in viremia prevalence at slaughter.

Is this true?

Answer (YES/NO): NO